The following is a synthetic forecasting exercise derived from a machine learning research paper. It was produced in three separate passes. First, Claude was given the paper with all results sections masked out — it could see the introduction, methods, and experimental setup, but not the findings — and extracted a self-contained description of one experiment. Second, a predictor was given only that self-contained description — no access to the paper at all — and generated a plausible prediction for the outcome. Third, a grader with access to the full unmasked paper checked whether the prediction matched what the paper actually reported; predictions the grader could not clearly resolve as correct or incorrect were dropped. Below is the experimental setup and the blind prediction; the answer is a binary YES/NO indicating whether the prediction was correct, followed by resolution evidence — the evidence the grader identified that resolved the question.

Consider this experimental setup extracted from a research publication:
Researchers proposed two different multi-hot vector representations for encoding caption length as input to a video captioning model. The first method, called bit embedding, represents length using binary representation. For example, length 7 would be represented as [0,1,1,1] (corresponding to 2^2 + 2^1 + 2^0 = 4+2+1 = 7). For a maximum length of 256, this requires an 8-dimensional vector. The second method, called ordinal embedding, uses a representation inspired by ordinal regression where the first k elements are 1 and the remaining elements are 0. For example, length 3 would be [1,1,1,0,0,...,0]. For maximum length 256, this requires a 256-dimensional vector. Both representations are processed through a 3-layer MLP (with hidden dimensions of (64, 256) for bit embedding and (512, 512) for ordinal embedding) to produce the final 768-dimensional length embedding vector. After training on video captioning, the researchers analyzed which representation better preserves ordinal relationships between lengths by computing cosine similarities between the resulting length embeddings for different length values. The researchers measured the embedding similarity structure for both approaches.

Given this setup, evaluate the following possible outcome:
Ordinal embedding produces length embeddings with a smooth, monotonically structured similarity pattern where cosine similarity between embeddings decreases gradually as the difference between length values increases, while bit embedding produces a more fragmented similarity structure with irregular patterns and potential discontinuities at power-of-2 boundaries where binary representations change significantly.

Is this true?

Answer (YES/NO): NO